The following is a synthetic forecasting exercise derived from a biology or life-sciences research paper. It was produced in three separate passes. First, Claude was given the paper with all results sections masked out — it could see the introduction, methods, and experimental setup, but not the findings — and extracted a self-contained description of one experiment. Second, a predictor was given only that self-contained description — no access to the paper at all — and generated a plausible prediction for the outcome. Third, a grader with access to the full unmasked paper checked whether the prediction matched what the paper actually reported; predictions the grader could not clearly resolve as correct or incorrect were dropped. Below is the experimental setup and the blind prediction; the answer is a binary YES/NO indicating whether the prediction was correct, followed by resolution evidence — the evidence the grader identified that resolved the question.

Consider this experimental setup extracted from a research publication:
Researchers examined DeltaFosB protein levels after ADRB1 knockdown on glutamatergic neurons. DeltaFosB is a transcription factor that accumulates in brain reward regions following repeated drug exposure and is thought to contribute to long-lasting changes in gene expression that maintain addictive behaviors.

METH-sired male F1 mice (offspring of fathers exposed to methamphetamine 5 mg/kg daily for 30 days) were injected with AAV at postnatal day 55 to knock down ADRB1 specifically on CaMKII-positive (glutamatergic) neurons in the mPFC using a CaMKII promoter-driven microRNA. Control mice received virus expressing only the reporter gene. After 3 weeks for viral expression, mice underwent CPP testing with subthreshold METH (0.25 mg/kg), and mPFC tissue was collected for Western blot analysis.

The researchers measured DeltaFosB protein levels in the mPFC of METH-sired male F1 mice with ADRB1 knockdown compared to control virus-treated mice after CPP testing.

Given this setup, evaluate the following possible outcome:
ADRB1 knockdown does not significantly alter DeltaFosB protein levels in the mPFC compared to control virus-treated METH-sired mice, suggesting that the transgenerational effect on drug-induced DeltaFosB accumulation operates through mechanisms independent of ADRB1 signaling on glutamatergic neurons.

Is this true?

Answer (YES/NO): NO